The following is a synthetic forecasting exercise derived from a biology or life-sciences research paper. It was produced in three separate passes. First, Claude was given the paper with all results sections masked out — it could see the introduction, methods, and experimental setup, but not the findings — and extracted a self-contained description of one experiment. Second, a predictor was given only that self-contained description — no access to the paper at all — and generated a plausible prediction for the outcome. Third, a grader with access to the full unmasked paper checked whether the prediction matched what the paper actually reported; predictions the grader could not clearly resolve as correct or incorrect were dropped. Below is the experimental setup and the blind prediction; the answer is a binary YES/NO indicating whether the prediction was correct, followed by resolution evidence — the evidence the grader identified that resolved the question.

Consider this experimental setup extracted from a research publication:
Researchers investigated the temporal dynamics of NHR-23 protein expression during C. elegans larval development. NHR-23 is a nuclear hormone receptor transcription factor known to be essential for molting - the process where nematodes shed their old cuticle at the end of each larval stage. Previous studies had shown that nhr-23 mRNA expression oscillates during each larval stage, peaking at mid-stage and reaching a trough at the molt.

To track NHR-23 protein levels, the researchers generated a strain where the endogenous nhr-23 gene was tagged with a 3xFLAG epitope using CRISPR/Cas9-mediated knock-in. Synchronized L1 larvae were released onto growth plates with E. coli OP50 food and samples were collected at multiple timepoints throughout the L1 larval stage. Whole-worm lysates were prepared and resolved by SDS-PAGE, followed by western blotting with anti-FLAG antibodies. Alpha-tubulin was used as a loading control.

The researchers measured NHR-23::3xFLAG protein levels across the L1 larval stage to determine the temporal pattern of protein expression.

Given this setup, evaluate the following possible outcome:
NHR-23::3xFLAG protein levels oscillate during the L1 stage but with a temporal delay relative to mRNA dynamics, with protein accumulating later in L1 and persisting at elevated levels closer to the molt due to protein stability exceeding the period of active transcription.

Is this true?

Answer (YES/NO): NO